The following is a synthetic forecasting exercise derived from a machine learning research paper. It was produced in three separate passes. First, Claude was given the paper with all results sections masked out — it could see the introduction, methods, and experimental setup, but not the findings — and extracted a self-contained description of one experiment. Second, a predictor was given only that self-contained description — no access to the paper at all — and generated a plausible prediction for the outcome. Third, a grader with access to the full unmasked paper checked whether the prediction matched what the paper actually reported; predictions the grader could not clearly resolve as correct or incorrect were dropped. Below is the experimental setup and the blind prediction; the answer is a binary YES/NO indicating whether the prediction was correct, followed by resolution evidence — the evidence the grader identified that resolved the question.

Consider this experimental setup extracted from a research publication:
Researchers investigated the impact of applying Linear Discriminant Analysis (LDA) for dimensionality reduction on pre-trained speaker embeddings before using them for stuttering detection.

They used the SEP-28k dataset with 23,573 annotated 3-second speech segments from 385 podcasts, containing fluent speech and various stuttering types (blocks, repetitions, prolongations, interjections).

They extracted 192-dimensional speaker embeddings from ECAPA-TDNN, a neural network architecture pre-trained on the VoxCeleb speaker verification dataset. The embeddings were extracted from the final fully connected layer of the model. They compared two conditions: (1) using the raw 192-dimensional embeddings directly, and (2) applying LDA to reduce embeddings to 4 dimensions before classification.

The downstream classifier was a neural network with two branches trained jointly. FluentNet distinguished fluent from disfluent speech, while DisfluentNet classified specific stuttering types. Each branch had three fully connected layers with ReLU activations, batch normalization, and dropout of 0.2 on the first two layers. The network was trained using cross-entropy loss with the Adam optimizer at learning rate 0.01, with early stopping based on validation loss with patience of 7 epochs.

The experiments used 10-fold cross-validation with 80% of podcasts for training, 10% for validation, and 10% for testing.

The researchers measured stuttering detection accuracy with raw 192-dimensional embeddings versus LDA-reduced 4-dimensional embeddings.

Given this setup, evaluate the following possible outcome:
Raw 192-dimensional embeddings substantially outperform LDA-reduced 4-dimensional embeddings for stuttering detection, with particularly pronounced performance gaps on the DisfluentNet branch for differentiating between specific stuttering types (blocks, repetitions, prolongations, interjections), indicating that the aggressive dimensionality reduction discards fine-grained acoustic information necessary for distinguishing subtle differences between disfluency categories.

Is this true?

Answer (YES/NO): NO